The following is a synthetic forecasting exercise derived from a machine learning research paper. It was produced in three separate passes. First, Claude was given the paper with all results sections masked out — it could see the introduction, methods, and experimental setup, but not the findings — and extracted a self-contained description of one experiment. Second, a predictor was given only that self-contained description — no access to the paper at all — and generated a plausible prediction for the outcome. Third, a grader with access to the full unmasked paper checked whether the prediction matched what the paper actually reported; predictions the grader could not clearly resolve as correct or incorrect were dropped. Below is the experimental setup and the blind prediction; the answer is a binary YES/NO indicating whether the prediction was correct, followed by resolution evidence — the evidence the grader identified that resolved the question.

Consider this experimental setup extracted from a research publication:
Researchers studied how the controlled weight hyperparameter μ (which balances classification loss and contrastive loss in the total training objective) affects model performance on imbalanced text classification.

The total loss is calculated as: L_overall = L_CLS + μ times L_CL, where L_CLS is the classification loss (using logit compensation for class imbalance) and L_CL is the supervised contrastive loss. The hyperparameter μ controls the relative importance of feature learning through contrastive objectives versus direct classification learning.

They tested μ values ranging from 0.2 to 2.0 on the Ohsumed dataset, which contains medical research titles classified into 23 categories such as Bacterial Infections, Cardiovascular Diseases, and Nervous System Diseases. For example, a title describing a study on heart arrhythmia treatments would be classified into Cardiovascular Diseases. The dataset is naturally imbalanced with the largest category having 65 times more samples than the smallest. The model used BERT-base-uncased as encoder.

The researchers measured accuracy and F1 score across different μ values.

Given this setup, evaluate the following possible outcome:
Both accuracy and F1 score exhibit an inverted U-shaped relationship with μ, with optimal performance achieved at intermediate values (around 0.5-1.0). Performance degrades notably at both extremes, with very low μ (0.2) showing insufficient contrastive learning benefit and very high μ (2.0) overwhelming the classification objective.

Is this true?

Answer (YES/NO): NO